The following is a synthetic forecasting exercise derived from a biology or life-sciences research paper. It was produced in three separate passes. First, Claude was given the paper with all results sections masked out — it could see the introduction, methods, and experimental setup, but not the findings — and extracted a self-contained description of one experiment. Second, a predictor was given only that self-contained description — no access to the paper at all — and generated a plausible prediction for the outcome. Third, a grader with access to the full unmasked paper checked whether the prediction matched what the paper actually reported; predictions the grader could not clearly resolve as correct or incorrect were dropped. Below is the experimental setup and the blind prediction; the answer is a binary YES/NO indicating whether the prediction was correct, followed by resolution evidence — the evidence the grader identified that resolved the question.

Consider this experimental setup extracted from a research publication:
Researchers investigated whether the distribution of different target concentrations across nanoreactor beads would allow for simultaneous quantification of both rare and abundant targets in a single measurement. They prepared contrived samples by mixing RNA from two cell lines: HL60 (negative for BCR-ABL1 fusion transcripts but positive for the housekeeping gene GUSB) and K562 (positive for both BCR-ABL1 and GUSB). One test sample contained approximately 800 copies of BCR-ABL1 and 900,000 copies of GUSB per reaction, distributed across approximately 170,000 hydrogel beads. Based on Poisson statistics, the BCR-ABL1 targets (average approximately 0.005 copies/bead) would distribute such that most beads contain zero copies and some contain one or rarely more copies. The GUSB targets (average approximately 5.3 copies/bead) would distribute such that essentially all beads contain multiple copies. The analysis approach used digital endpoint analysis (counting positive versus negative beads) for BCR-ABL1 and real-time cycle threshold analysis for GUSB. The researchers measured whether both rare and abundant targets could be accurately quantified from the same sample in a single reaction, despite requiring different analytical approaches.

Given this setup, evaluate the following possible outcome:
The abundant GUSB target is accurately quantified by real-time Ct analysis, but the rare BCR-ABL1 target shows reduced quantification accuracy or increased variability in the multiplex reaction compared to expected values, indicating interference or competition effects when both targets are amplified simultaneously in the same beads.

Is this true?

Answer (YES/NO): NO